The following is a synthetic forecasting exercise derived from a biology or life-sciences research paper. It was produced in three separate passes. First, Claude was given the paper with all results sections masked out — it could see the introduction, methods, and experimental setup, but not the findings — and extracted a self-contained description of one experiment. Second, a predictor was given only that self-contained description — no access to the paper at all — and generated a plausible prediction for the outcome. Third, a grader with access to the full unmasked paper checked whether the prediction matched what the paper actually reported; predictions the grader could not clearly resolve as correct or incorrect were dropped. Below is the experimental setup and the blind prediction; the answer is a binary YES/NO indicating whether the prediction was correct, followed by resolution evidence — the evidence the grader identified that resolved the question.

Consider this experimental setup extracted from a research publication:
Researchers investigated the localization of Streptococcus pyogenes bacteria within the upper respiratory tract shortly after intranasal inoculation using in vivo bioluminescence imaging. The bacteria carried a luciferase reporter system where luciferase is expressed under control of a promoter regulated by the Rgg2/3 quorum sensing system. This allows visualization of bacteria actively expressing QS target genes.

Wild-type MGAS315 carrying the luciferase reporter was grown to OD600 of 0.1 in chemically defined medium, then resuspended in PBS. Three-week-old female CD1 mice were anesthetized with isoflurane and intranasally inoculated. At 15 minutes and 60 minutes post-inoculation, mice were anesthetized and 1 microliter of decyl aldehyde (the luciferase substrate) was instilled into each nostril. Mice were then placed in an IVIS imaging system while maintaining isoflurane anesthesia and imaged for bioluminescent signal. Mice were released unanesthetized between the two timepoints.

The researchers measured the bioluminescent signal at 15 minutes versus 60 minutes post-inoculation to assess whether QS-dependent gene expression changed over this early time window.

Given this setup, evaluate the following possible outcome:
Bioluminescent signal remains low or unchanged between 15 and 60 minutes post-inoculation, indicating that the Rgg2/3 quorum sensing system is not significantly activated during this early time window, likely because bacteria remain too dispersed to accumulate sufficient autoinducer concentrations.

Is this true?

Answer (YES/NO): NO